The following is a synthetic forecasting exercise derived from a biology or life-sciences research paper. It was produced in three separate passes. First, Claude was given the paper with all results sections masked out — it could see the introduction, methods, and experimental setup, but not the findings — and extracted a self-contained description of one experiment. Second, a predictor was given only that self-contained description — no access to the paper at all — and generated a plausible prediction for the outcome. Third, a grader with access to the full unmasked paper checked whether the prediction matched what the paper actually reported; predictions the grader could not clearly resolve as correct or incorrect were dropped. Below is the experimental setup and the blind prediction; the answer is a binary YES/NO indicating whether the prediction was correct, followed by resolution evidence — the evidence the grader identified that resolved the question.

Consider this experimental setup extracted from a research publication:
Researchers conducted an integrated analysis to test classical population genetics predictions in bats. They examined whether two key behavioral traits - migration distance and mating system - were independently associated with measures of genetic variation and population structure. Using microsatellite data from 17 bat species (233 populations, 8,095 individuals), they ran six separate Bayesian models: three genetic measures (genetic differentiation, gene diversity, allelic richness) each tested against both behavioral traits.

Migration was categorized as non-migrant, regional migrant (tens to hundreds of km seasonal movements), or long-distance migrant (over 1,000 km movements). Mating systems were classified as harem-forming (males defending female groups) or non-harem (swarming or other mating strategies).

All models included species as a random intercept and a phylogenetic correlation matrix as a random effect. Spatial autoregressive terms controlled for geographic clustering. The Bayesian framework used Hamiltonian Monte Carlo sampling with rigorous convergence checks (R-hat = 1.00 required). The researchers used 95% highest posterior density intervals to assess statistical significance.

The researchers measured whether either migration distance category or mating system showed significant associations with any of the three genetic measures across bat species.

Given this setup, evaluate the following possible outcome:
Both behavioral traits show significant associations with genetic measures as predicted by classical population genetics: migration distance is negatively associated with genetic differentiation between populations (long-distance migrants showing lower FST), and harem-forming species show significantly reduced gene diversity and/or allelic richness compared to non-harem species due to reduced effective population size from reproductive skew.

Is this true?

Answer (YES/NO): NO